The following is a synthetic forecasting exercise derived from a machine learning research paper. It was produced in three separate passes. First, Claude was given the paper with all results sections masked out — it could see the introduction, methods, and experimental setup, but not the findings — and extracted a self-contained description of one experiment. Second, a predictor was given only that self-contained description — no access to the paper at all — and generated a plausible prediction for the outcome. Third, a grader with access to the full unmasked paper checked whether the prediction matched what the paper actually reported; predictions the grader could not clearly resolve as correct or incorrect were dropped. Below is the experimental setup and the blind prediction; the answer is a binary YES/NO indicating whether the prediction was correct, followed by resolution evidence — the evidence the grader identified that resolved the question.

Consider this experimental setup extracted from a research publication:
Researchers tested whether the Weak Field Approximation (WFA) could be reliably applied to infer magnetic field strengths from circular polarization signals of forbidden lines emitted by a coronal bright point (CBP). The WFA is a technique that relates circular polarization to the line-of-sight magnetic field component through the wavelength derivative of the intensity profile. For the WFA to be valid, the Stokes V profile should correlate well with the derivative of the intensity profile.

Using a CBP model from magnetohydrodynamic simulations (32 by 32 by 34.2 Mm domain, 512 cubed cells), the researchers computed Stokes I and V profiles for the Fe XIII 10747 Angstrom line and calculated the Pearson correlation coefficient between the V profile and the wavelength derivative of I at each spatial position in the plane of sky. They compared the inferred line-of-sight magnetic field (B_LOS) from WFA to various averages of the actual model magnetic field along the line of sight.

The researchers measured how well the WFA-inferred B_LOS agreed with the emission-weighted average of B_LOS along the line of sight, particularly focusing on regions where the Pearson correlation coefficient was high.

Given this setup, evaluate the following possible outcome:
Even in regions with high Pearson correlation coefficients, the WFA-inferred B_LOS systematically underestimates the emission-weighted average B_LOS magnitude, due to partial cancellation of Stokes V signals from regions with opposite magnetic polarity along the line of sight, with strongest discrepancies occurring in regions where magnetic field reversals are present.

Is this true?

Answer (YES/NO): NO